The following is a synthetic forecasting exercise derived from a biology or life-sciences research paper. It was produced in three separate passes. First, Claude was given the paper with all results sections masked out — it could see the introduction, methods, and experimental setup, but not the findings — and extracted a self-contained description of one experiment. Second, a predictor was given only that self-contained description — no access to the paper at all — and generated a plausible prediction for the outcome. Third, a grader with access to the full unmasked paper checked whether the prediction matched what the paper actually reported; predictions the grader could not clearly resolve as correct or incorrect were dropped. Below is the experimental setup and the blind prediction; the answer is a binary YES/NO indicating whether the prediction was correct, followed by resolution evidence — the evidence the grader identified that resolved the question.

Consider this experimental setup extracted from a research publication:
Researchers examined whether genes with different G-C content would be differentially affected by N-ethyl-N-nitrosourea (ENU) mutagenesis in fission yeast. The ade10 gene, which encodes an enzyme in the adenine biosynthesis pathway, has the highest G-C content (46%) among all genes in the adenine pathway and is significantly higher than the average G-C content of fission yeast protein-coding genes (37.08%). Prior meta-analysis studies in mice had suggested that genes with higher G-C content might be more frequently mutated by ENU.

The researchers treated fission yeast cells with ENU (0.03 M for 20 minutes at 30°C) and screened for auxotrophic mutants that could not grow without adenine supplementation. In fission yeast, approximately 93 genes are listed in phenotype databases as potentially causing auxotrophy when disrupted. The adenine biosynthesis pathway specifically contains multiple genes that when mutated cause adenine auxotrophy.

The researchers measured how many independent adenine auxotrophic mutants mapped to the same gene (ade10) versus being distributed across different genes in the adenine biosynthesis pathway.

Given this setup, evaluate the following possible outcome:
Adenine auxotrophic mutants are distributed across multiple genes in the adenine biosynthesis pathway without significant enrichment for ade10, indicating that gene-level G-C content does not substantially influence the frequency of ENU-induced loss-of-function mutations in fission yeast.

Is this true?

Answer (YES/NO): NO